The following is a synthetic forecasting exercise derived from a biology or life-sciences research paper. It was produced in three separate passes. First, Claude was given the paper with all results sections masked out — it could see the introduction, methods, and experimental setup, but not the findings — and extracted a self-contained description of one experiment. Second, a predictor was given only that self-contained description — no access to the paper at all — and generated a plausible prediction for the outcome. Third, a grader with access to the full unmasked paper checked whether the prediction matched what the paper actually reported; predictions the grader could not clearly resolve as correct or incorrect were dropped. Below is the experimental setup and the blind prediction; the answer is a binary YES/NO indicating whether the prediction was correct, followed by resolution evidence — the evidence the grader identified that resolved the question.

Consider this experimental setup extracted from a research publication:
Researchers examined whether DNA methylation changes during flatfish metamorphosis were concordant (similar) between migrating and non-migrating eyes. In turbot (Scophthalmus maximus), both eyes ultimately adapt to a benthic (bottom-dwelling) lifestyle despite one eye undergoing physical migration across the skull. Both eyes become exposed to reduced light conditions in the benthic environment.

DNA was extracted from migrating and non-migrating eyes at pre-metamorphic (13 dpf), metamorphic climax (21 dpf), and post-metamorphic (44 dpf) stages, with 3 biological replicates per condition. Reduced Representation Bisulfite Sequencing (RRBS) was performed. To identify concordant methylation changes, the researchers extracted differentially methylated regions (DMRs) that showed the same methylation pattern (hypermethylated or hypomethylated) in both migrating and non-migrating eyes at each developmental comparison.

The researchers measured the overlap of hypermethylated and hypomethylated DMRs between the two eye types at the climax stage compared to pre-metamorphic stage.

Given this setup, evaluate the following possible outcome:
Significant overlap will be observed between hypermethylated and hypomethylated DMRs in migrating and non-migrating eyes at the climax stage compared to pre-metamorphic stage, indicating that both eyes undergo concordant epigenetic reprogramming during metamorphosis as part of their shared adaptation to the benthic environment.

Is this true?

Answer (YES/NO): YES